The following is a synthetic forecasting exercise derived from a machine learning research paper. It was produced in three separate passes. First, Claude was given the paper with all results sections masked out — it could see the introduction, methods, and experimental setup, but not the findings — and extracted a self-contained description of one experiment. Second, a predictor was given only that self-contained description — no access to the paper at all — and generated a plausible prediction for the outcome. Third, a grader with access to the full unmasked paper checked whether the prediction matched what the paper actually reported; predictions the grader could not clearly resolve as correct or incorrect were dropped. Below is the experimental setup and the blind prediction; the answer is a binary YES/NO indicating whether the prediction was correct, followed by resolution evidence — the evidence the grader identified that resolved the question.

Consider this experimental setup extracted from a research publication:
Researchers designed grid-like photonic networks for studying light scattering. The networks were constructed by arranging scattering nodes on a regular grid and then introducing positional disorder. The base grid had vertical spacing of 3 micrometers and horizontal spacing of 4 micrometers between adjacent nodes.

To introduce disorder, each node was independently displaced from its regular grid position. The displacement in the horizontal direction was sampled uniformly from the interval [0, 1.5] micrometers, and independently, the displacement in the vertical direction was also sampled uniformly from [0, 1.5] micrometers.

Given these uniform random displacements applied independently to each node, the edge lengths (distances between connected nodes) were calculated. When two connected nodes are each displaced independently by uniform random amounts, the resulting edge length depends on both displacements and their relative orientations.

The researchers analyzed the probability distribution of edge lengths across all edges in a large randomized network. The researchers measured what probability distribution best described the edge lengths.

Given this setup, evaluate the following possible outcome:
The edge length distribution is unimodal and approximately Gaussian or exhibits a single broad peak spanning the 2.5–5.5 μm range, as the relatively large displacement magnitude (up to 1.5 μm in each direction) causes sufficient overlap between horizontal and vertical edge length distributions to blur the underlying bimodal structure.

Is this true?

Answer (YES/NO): YES